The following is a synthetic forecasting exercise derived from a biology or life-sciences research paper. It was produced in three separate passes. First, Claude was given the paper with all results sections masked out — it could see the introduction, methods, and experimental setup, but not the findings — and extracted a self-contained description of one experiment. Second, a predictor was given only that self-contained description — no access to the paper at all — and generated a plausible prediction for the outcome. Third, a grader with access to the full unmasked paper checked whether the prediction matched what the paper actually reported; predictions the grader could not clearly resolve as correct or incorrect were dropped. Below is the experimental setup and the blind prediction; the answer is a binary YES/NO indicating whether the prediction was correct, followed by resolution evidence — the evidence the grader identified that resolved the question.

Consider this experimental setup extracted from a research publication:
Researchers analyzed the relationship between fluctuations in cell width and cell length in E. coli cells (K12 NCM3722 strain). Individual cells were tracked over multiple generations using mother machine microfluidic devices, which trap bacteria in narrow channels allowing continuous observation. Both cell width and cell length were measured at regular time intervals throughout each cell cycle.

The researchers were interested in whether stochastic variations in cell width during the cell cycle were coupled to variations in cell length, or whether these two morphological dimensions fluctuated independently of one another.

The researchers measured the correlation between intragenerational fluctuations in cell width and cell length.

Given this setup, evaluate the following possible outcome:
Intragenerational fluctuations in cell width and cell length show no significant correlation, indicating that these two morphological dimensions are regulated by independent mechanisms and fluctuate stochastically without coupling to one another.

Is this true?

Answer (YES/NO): YES